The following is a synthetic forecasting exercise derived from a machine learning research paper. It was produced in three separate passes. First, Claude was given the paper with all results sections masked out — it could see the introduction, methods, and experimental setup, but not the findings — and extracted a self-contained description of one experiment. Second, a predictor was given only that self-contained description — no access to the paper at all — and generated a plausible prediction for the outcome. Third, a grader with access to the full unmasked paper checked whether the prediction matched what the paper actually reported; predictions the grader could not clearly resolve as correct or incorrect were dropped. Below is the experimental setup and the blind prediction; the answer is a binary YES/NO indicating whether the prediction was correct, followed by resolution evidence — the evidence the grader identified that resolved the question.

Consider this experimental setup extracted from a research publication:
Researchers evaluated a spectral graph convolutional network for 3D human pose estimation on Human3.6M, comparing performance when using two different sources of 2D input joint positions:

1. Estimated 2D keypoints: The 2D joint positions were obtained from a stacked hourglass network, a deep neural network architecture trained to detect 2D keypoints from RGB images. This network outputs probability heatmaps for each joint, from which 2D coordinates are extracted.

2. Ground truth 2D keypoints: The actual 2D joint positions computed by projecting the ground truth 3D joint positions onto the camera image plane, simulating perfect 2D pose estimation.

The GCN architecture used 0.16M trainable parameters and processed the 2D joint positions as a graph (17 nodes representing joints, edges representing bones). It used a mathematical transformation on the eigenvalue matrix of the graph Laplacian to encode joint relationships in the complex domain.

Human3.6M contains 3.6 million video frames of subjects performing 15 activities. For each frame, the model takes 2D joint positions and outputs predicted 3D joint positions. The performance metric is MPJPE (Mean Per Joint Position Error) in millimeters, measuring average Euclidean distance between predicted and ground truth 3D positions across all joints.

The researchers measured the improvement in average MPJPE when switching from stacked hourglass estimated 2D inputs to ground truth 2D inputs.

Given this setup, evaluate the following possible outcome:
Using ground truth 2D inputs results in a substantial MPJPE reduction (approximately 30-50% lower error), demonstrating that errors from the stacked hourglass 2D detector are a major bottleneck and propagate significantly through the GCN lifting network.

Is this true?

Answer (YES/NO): YES